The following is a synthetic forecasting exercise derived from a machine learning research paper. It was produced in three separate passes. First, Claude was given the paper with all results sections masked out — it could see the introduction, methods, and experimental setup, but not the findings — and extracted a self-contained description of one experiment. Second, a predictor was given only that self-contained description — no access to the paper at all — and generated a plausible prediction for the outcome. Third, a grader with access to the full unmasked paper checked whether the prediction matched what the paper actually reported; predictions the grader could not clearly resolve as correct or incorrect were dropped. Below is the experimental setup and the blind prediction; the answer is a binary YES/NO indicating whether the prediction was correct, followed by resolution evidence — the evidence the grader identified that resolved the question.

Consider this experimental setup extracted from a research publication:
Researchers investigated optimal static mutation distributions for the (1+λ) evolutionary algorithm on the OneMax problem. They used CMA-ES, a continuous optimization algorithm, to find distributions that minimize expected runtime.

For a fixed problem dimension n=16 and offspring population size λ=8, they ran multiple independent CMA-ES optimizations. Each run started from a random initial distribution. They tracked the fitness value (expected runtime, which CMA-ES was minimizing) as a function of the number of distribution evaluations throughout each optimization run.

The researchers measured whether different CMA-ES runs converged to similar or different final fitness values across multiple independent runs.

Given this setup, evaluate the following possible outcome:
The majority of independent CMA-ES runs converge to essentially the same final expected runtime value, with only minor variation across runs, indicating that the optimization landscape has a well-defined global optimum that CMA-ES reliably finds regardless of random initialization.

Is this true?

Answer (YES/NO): YES